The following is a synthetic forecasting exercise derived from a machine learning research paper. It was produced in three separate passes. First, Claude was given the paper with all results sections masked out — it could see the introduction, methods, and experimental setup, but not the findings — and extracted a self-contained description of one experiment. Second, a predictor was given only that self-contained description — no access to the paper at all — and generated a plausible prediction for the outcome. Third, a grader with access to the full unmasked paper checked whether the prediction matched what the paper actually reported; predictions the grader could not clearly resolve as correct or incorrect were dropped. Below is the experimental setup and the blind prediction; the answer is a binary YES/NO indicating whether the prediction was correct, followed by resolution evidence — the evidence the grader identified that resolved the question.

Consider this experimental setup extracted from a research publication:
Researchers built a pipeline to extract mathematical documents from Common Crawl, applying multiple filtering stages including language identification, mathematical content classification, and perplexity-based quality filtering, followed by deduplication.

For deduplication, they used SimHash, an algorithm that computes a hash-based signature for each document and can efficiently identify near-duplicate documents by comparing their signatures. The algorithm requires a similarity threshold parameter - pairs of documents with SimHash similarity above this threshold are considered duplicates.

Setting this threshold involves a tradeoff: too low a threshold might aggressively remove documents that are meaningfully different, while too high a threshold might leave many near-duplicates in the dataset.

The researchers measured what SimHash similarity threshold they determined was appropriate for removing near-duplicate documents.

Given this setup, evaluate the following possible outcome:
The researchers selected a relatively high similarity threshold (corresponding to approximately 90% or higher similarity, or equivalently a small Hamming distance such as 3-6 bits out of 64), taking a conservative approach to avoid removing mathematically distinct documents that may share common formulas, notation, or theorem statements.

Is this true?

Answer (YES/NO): NO